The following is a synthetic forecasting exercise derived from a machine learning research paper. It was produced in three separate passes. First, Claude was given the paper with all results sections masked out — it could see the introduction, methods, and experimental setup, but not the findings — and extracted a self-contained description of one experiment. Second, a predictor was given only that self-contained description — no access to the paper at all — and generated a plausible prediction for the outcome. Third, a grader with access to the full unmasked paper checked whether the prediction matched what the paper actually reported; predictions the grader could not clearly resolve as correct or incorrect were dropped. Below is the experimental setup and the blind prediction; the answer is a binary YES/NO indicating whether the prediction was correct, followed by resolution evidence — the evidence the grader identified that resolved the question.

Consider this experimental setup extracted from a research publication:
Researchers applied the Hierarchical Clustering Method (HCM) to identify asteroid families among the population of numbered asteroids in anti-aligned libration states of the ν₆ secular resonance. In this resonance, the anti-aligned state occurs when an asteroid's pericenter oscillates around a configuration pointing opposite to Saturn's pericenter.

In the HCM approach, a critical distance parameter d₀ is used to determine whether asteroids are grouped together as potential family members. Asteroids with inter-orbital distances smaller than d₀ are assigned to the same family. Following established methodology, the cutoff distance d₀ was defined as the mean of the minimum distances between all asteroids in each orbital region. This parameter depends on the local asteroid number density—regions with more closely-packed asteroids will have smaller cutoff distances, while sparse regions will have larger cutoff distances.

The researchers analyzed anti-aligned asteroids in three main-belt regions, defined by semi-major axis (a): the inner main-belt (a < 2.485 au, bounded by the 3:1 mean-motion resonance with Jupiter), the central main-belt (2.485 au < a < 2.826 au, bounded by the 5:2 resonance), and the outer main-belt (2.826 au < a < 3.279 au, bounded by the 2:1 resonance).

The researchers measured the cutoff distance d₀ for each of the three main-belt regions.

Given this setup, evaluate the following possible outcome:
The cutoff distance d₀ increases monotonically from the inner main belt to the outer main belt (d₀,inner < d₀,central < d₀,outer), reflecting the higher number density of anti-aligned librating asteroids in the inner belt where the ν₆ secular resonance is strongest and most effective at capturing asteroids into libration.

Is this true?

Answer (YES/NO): NO